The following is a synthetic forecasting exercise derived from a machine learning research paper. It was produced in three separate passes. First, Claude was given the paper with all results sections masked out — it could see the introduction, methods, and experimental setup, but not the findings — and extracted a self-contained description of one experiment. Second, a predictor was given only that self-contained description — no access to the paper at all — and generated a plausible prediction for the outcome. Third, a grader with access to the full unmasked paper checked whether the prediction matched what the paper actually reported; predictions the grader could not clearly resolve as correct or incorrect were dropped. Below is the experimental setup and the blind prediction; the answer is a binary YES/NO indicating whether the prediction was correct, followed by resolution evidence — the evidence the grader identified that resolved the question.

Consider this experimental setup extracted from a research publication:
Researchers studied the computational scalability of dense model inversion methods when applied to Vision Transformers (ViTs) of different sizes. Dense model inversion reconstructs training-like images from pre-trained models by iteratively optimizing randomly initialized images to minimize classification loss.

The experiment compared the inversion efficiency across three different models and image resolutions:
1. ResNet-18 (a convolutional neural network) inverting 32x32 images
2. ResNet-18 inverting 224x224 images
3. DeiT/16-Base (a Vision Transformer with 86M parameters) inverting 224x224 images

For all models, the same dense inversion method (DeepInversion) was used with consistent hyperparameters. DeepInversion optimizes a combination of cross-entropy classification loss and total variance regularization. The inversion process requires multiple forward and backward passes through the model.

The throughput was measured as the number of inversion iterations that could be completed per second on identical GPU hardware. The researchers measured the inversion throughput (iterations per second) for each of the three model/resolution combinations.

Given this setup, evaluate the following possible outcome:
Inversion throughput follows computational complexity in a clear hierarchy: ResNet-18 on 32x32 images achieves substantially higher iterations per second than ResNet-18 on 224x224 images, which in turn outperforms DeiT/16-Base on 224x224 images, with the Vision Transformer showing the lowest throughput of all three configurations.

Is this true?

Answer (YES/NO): YES